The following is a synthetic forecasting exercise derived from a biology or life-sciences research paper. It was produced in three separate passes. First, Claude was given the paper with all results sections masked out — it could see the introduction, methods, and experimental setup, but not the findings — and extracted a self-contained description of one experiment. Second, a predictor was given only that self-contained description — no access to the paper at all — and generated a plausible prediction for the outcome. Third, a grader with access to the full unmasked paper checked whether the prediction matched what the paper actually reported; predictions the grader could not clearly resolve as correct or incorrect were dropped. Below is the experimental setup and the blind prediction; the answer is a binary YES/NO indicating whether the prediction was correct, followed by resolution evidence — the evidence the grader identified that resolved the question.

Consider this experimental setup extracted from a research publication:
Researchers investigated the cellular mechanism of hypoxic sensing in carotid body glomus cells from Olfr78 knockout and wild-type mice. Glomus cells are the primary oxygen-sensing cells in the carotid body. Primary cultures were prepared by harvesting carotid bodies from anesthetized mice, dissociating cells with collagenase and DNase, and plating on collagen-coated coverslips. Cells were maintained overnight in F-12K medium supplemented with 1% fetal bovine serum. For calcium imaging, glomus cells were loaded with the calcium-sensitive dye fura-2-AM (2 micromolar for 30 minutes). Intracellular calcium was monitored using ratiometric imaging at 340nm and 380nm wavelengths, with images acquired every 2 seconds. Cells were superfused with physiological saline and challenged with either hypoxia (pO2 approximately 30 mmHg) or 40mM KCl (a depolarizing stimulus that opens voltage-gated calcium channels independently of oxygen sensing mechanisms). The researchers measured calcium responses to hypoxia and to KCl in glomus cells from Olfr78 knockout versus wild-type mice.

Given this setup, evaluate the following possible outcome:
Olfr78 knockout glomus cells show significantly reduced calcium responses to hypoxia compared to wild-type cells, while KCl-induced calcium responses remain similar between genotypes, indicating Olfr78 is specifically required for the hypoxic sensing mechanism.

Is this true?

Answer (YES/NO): YES